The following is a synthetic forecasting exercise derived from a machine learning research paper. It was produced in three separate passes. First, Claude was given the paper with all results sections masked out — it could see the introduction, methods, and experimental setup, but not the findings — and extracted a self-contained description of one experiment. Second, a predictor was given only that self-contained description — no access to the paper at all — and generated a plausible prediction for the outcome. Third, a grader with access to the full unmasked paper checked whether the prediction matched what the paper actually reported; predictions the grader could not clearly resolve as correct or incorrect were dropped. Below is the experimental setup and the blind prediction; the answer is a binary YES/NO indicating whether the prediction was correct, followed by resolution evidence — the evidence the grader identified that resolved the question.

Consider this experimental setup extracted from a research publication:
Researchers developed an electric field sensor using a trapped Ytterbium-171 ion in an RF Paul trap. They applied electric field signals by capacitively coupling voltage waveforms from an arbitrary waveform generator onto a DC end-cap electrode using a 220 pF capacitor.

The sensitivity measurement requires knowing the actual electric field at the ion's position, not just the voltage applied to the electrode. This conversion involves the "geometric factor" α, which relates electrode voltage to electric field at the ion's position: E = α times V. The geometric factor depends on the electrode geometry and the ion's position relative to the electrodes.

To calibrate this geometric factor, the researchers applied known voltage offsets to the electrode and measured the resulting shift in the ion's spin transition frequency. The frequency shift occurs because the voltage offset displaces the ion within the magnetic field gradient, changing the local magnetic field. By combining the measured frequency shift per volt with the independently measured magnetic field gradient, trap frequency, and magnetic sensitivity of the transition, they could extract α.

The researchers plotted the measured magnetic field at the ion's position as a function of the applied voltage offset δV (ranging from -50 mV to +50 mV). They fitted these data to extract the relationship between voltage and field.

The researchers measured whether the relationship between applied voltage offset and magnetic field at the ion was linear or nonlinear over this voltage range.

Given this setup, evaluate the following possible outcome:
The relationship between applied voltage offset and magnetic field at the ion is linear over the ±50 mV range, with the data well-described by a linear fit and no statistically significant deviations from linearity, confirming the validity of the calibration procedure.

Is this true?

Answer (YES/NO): YES